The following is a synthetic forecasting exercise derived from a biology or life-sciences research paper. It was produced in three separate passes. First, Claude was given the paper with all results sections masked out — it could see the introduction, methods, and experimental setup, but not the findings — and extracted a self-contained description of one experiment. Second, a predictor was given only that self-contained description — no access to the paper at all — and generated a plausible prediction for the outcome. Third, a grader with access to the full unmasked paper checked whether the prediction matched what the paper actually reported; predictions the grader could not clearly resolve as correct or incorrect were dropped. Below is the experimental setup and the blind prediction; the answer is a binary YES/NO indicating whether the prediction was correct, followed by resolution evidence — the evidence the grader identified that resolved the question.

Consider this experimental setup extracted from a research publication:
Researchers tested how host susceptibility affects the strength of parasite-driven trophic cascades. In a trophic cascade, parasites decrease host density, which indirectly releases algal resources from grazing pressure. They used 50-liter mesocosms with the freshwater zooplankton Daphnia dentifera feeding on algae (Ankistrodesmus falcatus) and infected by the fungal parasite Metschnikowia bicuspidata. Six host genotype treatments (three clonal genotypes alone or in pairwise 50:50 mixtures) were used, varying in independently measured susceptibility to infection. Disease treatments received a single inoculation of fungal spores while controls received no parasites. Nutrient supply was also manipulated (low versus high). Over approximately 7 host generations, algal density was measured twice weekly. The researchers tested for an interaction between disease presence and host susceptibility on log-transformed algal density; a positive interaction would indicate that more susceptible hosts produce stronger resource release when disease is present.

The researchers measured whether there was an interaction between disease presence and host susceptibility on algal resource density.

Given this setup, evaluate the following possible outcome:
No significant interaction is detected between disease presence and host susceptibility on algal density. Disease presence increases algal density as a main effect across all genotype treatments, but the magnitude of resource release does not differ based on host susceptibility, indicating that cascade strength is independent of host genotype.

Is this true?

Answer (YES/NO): NO